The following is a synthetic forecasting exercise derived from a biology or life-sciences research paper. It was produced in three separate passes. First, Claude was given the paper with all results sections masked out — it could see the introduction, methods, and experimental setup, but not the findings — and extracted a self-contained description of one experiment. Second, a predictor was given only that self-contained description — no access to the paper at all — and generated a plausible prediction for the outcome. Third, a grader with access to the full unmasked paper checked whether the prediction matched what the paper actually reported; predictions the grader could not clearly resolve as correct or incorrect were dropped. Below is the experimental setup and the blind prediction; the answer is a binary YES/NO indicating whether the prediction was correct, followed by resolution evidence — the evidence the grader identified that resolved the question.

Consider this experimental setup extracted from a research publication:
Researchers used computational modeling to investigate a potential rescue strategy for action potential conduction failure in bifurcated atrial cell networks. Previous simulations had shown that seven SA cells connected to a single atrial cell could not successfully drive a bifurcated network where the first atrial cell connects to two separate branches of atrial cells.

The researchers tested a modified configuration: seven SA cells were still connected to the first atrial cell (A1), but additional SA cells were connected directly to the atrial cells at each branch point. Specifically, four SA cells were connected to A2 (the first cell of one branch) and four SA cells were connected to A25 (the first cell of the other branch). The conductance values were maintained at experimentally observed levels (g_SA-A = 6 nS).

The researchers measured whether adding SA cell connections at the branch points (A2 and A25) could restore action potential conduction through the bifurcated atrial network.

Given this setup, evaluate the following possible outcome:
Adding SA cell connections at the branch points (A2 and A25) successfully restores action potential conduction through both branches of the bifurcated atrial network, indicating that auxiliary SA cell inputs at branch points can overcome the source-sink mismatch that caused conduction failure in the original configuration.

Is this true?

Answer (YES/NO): YES